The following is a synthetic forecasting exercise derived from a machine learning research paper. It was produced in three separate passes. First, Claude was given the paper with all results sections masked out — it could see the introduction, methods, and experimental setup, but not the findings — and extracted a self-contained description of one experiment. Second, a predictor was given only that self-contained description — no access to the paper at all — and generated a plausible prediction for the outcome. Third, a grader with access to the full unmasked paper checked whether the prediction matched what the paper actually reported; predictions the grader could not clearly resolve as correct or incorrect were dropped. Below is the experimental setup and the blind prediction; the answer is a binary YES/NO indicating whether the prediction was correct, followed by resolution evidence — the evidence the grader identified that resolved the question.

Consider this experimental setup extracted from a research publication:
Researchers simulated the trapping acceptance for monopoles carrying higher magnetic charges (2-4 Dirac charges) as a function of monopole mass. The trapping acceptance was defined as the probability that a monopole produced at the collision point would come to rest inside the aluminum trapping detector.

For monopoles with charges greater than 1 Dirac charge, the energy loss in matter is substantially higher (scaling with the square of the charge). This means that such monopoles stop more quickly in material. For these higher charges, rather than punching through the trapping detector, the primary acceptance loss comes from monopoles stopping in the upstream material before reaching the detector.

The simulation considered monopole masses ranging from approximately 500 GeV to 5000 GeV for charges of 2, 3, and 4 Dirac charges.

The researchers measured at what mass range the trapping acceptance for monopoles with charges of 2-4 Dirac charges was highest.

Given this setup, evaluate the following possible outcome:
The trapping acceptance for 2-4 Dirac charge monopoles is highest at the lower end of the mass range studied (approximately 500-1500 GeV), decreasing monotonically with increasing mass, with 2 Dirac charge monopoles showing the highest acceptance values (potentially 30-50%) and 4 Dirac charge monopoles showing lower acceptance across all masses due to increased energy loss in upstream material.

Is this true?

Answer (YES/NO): NO